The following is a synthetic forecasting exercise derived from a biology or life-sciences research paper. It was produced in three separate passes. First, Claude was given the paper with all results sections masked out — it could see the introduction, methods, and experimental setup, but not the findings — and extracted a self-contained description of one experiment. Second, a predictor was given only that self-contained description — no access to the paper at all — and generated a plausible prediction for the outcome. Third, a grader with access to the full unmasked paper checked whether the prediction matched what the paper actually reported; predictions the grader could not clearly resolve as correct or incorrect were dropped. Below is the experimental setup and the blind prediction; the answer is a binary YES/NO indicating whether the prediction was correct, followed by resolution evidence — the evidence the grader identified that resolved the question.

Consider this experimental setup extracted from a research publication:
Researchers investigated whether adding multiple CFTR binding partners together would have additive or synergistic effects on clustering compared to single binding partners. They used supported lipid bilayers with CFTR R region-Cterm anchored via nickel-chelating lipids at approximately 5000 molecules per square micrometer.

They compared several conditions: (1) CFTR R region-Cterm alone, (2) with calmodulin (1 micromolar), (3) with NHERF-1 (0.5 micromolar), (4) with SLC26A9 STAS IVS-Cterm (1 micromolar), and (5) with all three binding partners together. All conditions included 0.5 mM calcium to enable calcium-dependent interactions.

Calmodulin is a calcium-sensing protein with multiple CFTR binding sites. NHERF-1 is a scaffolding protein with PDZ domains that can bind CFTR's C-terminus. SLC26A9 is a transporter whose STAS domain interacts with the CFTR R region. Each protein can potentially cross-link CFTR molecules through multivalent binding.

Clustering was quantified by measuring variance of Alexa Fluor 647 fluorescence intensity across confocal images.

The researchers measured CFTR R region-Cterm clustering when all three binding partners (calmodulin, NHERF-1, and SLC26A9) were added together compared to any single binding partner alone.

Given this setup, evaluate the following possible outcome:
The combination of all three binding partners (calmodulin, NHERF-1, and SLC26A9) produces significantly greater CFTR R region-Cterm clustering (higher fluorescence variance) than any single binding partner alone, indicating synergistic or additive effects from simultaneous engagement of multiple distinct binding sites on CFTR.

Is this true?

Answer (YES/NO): YES